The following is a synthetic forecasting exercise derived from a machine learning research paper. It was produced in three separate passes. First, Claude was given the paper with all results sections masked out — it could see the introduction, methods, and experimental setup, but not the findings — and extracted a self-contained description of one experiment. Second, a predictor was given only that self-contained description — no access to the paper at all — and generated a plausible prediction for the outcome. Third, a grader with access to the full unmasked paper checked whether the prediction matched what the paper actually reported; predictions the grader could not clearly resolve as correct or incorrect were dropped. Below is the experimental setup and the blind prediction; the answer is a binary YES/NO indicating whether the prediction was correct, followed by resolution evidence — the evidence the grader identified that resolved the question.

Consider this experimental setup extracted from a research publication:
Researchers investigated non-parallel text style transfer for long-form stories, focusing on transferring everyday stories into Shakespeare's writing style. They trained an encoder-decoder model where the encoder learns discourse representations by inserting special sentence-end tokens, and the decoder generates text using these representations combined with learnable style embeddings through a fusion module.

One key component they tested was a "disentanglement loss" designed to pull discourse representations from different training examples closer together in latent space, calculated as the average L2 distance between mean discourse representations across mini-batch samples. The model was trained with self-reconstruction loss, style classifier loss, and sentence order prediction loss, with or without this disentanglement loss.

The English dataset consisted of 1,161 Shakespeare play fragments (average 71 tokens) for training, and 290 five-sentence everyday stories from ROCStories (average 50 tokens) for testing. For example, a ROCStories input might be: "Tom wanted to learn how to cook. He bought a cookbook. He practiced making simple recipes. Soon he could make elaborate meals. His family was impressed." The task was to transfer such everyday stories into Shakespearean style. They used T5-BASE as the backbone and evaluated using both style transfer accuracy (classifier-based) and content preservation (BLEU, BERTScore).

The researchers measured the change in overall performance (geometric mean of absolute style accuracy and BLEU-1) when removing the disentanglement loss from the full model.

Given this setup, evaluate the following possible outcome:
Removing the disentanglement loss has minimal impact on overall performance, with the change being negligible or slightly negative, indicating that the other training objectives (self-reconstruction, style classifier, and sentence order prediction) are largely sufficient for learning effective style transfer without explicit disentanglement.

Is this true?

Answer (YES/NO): NO